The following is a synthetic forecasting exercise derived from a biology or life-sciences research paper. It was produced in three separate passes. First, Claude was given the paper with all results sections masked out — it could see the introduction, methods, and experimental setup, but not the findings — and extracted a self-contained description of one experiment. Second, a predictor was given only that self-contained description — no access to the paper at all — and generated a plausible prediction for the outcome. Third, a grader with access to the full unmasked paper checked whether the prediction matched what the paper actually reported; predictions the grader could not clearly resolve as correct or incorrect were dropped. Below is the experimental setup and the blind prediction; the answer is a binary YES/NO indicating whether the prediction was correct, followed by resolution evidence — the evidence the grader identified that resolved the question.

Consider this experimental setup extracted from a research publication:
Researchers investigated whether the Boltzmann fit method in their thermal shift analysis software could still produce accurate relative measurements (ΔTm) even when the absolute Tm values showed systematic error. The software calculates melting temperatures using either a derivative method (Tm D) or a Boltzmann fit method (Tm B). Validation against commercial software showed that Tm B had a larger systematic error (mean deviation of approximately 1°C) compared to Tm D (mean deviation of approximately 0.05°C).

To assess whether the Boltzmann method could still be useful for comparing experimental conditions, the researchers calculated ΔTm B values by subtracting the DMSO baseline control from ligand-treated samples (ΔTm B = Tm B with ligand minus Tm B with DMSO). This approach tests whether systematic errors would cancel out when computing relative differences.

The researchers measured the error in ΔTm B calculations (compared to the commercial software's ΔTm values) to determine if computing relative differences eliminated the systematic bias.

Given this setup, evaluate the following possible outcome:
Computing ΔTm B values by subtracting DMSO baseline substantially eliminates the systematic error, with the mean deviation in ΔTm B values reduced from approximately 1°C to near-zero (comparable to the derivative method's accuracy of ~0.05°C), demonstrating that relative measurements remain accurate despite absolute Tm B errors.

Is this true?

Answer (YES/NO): NO